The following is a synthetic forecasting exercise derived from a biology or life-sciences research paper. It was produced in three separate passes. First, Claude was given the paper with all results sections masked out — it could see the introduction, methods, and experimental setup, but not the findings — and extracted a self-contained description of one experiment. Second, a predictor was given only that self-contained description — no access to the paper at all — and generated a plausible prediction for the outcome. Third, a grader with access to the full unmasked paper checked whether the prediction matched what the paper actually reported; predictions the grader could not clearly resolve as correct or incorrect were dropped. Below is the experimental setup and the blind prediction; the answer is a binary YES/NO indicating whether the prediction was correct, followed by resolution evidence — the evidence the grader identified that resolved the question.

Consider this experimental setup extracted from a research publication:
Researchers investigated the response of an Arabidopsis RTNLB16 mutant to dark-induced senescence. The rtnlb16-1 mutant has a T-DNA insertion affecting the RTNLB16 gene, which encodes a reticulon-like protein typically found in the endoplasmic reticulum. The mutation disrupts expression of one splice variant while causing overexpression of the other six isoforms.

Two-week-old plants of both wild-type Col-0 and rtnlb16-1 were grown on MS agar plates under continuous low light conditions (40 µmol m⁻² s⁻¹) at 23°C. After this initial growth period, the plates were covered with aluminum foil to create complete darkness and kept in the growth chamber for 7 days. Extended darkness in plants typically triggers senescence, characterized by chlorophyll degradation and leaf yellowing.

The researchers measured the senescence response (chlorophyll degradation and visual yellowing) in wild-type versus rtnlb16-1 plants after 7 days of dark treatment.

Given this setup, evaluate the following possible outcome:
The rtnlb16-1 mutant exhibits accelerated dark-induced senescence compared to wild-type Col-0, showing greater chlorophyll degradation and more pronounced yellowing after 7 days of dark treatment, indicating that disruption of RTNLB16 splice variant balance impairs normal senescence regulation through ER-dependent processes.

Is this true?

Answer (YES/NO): NO